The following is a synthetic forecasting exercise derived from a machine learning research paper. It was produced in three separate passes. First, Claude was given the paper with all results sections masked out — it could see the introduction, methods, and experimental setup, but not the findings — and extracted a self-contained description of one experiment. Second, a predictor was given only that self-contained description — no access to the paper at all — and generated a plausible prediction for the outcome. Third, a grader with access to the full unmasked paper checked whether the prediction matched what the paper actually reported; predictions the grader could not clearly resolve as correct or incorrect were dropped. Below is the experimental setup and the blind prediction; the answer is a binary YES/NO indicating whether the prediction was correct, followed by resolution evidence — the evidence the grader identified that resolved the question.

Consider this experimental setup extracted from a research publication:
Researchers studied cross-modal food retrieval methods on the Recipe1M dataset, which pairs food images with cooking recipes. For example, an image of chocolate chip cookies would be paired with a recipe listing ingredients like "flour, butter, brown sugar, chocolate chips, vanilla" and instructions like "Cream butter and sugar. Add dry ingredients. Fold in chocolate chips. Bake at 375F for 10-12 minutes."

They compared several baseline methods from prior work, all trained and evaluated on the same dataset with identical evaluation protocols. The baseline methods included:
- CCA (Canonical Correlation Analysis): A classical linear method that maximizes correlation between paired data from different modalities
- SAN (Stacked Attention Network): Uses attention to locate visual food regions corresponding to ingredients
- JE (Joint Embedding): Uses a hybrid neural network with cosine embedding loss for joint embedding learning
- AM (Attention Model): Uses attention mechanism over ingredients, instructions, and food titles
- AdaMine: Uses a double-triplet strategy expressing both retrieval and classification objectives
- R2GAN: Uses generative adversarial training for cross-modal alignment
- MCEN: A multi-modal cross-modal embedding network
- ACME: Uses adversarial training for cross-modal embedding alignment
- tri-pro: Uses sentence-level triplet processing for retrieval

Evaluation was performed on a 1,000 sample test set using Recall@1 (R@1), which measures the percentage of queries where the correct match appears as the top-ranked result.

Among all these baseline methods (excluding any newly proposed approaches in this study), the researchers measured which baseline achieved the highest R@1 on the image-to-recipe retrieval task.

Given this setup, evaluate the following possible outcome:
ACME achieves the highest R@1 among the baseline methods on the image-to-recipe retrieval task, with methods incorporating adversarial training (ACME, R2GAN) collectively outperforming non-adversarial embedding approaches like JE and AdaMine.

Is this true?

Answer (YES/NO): NO